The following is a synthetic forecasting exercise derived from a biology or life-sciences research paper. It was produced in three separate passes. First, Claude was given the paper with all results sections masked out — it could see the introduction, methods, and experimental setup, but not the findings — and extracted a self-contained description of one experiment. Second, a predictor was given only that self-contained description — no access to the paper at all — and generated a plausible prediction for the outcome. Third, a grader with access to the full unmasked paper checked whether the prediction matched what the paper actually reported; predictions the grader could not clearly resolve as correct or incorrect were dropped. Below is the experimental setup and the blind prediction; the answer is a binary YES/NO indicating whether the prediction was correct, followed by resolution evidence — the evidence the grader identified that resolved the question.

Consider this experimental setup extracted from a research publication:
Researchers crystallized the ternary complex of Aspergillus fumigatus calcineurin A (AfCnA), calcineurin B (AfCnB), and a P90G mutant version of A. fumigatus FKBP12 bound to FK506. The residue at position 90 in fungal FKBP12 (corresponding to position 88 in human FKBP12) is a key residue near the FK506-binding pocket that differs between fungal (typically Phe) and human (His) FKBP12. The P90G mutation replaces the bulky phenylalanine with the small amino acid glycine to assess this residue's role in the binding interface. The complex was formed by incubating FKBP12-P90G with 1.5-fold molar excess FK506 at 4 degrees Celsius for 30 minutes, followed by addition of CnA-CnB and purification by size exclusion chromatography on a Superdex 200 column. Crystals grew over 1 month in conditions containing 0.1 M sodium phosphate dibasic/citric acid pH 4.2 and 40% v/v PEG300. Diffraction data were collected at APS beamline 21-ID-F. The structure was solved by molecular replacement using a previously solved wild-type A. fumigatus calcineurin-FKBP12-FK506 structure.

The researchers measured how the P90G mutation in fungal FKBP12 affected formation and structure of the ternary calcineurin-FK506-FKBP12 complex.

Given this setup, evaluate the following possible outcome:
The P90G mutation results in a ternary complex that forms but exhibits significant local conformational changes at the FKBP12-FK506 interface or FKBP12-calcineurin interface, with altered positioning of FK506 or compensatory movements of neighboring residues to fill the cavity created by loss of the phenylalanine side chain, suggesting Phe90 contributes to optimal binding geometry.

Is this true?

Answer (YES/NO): NO